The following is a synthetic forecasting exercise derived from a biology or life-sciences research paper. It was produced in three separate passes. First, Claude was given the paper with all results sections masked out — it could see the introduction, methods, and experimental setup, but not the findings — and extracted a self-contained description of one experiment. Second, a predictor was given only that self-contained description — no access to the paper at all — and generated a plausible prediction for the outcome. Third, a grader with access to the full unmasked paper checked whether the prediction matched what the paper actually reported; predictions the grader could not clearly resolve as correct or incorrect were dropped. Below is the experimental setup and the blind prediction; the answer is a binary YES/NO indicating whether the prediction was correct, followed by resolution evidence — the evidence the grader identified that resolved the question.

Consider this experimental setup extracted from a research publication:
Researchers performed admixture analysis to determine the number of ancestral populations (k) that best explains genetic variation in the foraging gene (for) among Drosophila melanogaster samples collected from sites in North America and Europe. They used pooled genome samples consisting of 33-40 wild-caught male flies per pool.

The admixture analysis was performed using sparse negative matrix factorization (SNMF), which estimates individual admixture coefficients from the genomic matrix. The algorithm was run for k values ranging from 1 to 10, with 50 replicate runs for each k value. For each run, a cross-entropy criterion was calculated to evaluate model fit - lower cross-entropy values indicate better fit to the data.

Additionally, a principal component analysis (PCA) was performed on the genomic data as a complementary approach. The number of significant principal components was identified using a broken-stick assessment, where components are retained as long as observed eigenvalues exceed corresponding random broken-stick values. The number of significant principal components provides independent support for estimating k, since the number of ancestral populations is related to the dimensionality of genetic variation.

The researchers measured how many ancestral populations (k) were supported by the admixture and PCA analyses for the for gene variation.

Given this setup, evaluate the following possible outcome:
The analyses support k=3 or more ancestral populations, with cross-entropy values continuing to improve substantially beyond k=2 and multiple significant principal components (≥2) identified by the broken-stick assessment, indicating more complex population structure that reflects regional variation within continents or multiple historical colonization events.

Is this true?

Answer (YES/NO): NO